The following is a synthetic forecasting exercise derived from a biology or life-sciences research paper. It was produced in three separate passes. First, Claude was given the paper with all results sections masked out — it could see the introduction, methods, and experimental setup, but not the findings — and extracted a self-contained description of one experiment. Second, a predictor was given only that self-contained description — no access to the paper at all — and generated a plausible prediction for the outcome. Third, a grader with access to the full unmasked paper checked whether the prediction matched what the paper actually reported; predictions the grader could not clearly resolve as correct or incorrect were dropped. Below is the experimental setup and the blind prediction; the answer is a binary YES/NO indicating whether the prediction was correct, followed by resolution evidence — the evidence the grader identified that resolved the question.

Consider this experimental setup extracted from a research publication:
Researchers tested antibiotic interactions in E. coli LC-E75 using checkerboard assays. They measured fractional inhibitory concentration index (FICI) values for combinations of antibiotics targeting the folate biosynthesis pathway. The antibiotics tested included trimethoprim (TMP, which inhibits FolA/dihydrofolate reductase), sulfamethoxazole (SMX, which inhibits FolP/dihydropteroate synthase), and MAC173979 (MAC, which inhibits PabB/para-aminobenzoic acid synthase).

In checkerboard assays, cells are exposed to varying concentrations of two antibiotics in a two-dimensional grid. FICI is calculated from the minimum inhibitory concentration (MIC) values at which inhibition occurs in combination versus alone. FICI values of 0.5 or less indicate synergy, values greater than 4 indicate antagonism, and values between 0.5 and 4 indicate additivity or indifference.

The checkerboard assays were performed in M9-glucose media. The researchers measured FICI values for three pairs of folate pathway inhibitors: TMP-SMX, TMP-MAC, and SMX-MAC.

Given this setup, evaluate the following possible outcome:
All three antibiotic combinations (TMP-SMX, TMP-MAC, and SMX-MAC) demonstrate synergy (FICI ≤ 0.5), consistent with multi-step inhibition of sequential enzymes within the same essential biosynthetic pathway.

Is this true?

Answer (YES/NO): NO